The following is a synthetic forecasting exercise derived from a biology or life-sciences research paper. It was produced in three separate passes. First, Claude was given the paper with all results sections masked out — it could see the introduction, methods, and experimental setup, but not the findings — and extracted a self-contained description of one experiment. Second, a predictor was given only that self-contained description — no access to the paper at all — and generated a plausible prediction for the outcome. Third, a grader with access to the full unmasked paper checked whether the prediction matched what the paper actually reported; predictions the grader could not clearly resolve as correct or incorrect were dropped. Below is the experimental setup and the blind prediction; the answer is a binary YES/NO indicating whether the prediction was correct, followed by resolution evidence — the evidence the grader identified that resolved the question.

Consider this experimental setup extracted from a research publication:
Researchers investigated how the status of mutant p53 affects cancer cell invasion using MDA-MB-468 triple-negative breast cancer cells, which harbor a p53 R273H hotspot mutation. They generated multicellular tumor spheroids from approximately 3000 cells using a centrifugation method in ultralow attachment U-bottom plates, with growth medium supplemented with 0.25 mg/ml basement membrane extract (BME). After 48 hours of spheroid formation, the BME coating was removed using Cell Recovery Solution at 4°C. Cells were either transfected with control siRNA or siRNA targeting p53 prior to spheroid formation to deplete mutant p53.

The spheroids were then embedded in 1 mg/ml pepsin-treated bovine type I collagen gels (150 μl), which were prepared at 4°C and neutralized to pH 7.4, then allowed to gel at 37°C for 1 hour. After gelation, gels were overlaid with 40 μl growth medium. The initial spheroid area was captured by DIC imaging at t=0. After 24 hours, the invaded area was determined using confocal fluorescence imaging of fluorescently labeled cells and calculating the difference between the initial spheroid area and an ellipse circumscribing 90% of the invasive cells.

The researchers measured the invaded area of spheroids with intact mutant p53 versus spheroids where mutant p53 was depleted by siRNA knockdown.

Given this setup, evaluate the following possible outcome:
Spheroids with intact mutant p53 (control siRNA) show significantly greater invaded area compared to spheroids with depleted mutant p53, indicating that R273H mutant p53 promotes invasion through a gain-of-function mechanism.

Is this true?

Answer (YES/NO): YES